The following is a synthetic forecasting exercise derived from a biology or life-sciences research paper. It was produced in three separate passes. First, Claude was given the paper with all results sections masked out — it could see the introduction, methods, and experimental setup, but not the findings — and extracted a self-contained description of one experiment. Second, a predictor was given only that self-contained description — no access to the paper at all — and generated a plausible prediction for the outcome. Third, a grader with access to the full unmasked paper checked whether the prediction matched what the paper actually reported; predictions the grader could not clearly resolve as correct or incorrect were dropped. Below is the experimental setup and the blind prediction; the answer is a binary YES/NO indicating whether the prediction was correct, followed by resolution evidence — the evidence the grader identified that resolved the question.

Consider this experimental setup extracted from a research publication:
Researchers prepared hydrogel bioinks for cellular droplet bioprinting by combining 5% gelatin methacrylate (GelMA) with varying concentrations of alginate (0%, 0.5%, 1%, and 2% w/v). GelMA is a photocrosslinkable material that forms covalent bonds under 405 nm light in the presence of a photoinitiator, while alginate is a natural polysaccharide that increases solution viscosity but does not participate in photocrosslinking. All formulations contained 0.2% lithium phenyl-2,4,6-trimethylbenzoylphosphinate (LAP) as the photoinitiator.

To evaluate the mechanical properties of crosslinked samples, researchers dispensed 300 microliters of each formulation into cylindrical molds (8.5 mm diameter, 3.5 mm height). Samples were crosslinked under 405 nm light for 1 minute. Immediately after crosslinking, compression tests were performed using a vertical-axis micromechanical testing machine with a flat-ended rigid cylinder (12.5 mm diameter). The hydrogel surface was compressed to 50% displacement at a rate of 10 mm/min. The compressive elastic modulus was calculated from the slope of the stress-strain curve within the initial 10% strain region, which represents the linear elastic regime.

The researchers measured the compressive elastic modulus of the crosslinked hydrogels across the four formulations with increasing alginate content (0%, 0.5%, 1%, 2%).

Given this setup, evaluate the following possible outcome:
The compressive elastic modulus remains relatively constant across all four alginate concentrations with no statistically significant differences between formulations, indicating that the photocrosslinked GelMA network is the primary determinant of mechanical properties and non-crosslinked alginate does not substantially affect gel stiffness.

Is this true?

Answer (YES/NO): NO